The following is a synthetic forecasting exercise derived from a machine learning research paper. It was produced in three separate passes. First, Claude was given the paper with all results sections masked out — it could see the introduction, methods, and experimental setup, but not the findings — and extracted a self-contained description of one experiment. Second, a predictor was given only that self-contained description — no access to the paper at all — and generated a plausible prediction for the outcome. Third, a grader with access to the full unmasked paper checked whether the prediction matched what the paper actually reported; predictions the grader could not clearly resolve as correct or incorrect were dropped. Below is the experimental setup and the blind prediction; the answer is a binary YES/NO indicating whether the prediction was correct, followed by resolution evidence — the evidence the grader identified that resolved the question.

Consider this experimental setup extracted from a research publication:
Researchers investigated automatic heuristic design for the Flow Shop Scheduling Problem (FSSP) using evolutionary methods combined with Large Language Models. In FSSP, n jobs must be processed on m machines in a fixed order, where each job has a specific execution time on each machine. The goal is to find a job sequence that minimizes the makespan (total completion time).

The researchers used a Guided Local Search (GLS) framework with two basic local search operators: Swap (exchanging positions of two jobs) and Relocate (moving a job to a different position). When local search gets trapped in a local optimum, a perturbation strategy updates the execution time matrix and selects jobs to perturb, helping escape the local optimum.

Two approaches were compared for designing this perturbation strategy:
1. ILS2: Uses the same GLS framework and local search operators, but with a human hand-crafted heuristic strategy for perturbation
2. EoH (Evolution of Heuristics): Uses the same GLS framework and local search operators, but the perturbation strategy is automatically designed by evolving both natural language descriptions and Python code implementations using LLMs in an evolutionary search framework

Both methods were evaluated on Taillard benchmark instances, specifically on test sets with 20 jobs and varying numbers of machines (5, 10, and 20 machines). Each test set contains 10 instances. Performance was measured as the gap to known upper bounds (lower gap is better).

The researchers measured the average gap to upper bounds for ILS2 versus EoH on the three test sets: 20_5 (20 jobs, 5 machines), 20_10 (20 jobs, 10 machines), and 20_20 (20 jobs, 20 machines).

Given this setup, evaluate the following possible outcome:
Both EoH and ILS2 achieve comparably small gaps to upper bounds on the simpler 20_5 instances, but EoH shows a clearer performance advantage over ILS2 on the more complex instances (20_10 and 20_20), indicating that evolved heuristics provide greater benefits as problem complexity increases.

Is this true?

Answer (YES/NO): NO